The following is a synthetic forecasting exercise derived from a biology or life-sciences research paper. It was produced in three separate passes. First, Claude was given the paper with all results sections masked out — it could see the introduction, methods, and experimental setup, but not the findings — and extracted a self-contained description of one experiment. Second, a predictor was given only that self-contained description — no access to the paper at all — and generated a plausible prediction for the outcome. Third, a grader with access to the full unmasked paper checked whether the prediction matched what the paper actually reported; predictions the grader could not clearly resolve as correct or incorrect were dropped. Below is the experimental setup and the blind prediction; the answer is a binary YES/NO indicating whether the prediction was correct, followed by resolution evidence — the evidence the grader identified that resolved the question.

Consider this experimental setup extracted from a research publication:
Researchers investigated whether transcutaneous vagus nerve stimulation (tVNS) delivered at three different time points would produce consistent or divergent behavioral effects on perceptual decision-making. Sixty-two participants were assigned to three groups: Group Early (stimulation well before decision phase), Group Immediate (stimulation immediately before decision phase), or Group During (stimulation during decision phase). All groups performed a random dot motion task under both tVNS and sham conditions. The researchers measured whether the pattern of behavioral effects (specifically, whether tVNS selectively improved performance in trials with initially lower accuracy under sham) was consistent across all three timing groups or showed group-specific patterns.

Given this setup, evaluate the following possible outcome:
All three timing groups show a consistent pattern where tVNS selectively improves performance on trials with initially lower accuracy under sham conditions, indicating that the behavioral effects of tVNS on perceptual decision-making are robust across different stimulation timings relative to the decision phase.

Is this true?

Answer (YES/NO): YES